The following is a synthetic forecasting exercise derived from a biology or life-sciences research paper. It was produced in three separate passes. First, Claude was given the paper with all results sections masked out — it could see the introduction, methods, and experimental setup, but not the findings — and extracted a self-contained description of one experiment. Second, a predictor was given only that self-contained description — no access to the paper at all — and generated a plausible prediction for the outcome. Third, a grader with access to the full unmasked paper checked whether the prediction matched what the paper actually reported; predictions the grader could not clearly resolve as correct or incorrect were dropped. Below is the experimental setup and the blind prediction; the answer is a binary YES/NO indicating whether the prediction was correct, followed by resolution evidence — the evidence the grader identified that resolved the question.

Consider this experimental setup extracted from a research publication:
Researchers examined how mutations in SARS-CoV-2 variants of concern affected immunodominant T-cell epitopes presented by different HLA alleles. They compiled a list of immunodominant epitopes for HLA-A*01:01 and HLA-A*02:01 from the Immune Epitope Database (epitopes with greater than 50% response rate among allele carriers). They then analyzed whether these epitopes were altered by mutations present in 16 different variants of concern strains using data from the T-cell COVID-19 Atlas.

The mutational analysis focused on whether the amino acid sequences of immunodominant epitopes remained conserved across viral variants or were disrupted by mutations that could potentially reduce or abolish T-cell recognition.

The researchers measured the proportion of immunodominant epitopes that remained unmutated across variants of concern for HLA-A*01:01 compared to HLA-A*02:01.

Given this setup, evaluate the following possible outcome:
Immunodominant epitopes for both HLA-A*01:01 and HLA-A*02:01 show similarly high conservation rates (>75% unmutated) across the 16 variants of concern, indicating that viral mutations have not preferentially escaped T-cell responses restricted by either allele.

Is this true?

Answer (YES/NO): NO